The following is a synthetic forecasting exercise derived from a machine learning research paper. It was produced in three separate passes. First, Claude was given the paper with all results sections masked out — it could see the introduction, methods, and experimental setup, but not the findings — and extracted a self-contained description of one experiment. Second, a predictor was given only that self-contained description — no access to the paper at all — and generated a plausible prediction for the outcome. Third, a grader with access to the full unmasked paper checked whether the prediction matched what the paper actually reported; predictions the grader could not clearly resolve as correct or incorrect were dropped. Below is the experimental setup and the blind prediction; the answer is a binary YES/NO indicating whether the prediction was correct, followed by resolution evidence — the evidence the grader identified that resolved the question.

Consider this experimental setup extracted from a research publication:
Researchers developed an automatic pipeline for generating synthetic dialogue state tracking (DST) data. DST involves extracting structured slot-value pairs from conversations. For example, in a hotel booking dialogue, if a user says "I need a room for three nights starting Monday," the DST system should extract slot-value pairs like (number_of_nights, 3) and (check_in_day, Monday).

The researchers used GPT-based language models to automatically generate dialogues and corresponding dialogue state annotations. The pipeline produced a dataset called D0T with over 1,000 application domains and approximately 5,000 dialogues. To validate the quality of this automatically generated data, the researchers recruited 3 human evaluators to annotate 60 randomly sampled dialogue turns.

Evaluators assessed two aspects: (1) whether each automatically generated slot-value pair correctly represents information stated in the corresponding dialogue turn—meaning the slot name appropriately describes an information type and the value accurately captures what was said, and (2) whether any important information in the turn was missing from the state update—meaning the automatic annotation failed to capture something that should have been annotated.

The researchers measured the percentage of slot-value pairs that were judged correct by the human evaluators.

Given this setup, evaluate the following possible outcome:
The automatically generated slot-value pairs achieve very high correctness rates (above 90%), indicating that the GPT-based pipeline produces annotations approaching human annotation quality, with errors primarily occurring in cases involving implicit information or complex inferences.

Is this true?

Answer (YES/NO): NO